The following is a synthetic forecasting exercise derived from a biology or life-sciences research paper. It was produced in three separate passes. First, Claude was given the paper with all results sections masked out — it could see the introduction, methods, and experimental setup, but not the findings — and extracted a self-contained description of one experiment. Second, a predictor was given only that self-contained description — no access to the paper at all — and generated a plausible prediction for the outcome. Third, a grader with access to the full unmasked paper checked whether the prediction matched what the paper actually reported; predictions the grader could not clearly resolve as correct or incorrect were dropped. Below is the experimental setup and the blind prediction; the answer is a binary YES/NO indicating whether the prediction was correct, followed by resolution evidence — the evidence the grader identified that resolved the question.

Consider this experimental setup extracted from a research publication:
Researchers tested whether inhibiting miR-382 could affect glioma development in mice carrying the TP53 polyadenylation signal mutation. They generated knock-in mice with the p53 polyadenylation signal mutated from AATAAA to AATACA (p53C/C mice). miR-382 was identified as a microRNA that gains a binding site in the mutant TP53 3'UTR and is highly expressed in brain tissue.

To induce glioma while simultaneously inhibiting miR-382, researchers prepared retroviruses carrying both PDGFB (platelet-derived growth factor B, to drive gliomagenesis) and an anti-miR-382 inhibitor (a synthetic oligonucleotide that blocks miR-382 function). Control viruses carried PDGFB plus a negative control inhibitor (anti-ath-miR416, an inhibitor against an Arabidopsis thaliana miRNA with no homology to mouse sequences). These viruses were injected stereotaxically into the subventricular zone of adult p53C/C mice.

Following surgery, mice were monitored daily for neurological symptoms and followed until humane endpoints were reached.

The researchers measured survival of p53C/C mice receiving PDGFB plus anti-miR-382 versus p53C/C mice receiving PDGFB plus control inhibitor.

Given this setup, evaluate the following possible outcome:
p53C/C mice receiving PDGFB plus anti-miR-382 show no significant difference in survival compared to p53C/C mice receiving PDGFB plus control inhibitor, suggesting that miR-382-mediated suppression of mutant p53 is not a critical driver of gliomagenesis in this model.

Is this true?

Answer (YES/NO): NO